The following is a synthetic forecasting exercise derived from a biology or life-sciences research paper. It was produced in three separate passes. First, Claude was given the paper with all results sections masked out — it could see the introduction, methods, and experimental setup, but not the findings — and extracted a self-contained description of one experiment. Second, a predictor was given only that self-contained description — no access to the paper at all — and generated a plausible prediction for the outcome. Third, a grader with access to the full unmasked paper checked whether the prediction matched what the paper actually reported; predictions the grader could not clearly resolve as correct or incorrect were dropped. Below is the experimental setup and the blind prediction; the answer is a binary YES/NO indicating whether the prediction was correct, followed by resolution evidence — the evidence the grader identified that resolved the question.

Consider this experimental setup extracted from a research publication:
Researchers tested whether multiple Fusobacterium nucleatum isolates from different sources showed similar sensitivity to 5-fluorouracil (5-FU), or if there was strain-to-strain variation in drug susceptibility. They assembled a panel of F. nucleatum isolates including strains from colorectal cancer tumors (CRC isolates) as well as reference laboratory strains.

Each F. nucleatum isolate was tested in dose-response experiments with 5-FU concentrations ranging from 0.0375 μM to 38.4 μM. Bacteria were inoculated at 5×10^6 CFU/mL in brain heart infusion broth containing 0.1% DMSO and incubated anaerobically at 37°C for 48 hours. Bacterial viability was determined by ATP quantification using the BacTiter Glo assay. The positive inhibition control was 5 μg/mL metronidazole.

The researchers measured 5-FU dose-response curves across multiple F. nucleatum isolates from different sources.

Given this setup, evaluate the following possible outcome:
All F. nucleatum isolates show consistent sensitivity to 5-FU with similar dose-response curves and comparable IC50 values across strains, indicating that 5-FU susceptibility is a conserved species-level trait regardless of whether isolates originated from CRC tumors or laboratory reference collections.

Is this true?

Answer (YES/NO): NO